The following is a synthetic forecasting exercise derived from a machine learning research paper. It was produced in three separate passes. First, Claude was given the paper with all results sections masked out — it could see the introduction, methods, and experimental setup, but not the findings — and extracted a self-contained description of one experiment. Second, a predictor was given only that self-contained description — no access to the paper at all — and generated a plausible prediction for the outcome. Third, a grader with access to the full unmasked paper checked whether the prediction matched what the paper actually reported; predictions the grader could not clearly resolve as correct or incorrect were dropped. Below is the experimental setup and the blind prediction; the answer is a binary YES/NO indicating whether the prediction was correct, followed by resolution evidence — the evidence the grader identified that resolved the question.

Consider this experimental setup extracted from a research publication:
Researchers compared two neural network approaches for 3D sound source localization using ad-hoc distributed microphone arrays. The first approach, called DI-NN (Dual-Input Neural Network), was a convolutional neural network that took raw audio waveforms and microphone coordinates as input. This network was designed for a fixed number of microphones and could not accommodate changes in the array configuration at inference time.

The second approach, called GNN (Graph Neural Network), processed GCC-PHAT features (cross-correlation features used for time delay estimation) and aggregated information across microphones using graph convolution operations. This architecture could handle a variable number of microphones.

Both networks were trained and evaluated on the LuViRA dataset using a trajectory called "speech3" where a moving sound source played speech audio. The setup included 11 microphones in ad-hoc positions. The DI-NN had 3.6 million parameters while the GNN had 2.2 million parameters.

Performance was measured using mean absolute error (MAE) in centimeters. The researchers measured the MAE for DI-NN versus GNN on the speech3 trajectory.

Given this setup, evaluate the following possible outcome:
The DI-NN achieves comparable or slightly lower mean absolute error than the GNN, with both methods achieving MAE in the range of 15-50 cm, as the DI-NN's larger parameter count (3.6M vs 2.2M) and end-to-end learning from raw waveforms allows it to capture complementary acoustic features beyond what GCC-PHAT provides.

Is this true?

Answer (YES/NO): NO